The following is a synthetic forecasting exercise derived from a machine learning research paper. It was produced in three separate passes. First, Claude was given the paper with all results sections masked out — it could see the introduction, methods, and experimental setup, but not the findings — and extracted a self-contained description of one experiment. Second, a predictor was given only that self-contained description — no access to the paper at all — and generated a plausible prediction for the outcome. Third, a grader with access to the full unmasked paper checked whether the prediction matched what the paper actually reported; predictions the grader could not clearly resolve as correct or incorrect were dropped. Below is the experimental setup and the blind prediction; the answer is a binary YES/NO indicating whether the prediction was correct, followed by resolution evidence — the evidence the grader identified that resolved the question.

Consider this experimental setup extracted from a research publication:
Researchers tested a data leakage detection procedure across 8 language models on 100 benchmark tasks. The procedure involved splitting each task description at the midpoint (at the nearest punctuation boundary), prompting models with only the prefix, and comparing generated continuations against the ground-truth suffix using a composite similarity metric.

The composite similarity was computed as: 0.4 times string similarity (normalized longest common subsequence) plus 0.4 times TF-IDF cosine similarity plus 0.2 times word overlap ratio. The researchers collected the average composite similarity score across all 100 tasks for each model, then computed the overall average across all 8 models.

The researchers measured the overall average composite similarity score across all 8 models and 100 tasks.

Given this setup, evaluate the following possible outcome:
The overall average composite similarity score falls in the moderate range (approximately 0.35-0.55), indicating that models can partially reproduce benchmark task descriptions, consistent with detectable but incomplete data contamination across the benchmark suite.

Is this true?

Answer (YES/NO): NO